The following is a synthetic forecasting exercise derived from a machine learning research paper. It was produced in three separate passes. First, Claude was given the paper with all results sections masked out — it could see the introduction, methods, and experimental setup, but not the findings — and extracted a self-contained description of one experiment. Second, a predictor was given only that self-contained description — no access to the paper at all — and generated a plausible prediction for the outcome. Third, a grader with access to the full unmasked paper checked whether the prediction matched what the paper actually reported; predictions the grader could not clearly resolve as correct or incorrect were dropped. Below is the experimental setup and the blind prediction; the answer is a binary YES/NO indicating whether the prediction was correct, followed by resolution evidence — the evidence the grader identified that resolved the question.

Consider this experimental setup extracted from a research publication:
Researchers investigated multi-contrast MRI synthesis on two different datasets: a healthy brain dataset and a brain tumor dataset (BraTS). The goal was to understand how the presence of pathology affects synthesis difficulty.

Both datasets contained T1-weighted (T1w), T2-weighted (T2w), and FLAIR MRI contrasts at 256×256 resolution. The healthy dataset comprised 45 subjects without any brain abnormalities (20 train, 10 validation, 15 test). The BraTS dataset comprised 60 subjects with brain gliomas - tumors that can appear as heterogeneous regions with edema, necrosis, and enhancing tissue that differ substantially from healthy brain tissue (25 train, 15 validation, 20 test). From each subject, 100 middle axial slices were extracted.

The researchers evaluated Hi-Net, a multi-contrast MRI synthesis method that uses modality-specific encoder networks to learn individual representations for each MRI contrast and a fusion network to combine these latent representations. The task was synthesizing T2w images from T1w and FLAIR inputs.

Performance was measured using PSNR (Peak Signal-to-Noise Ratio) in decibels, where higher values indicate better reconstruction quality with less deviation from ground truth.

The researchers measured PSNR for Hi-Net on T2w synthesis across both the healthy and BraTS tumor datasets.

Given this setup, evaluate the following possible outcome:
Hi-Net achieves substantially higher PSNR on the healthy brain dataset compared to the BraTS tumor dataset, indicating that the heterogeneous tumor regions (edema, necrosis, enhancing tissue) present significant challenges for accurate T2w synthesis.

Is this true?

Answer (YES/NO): NO